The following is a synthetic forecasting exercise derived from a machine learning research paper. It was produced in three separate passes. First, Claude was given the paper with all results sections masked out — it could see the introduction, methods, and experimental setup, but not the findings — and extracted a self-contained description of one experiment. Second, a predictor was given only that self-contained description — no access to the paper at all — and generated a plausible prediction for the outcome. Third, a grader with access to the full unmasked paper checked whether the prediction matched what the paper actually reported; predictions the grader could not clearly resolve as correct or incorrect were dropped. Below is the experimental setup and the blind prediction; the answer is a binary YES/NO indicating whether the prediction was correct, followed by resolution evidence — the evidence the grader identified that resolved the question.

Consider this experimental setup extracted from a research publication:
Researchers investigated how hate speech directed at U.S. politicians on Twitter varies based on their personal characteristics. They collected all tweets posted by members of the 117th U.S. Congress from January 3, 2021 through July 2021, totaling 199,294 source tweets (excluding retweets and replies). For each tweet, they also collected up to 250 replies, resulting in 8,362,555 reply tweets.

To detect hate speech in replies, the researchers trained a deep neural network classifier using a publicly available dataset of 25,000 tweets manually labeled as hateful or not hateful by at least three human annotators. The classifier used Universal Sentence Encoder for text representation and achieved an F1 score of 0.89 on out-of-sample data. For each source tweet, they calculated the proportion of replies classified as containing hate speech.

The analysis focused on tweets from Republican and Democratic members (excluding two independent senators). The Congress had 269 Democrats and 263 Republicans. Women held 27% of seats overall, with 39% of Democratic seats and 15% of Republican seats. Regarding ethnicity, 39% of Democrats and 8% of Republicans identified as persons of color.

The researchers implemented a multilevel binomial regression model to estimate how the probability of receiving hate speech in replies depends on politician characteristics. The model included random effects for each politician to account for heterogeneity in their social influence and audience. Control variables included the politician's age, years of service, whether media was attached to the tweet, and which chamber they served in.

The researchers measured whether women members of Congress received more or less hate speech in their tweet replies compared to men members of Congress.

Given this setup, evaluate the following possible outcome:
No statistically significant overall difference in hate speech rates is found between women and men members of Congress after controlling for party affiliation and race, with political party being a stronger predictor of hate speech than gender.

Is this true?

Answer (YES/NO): NO